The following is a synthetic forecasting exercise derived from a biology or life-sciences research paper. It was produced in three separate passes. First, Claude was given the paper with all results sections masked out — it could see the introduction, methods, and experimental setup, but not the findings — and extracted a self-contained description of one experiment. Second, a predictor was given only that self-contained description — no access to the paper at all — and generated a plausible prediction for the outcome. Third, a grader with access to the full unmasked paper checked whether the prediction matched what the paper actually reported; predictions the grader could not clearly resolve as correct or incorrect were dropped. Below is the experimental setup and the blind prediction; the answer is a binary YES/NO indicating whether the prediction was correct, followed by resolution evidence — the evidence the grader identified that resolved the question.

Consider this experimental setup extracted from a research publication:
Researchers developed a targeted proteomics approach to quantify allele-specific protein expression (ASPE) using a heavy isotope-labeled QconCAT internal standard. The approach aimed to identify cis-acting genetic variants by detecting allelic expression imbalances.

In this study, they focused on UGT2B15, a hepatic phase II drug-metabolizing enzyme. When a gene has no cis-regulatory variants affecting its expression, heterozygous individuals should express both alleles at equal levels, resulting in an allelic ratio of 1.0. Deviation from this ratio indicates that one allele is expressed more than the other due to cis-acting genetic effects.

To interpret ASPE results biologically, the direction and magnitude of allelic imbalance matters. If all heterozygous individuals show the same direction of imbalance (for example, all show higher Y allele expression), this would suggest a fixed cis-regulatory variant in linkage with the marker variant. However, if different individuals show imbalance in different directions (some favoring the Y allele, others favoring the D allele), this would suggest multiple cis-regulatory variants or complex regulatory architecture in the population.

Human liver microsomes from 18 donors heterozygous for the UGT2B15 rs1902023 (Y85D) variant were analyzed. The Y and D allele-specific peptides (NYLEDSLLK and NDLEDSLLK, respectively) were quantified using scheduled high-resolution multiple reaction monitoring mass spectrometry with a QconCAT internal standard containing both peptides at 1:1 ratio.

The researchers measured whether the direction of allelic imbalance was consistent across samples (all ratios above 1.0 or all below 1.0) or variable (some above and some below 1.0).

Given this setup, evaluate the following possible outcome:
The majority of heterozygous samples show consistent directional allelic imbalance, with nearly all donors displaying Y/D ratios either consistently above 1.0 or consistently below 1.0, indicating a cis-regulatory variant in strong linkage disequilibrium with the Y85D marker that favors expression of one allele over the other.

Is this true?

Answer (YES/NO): NO